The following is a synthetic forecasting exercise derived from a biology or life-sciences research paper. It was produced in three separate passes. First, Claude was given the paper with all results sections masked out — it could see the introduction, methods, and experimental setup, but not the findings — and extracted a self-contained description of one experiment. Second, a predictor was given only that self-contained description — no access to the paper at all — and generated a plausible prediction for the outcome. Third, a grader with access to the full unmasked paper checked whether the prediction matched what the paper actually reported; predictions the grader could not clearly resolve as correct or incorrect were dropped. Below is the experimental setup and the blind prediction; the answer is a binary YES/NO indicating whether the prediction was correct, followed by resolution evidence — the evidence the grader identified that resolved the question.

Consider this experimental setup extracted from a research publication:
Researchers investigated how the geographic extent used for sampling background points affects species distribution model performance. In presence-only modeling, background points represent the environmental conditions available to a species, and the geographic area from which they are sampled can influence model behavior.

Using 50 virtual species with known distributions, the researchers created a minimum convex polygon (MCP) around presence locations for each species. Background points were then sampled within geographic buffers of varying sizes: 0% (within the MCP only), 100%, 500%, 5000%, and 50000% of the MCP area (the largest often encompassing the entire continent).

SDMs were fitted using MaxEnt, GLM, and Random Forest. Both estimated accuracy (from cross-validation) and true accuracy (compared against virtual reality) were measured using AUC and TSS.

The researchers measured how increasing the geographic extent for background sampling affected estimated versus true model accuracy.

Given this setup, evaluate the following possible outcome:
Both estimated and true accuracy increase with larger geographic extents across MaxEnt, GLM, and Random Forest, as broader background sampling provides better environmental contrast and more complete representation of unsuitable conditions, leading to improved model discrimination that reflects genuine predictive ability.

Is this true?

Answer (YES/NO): NO